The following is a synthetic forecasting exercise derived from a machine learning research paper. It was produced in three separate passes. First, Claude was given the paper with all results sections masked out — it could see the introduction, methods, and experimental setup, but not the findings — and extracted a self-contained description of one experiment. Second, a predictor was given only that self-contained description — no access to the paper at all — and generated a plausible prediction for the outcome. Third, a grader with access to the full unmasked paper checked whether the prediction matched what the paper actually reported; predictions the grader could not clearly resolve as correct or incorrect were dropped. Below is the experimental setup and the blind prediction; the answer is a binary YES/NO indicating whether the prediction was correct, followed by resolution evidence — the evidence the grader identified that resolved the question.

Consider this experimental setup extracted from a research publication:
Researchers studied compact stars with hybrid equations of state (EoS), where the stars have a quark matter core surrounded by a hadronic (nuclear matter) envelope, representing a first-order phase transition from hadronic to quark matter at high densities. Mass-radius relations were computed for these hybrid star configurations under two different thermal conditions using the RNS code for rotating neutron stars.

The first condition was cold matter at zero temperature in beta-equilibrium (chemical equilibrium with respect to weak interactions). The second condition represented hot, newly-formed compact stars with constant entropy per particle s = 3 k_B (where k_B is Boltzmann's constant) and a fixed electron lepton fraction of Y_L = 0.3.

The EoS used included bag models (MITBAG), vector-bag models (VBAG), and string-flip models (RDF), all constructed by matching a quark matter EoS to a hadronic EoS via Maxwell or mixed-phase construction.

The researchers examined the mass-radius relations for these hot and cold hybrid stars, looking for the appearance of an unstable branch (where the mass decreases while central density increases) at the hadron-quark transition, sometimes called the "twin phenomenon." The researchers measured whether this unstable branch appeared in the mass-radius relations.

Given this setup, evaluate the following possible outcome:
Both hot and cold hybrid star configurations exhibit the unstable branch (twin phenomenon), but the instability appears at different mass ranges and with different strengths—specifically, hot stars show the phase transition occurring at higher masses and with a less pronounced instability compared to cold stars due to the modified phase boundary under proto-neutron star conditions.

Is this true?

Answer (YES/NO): NO